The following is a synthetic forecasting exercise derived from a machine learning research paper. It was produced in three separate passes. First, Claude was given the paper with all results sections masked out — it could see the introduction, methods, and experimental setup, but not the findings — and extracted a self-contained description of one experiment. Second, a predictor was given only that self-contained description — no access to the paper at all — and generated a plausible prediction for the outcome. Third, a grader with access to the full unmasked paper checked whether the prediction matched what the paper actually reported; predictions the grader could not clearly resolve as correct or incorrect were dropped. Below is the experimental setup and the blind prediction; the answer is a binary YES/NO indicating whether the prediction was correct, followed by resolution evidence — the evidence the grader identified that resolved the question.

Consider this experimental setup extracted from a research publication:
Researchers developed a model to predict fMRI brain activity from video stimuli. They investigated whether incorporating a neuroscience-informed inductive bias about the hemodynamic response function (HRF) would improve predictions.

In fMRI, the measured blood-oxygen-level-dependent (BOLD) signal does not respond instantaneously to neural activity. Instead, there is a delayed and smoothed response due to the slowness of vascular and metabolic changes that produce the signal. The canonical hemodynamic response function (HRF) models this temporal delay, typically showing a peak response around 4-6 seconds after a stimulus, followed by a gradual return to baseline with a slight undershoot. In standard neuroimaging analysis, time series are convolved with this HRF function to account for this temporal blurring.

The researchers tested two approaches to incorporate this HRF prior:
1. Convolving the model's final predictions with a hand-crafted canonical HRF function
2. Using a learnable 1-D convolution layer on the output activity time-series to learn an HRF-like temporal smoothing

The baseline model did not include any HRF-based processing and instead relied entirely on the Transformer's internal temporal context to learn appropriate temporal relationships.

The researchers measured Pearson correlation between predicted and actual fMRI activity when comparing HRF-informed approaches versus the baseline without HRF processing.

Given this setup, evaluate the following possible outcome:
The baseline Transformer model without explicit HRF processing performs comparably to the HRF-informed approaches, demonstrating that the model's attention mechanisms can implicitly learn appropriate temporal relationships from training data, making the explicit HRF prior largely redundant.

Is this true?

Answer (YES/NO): NO